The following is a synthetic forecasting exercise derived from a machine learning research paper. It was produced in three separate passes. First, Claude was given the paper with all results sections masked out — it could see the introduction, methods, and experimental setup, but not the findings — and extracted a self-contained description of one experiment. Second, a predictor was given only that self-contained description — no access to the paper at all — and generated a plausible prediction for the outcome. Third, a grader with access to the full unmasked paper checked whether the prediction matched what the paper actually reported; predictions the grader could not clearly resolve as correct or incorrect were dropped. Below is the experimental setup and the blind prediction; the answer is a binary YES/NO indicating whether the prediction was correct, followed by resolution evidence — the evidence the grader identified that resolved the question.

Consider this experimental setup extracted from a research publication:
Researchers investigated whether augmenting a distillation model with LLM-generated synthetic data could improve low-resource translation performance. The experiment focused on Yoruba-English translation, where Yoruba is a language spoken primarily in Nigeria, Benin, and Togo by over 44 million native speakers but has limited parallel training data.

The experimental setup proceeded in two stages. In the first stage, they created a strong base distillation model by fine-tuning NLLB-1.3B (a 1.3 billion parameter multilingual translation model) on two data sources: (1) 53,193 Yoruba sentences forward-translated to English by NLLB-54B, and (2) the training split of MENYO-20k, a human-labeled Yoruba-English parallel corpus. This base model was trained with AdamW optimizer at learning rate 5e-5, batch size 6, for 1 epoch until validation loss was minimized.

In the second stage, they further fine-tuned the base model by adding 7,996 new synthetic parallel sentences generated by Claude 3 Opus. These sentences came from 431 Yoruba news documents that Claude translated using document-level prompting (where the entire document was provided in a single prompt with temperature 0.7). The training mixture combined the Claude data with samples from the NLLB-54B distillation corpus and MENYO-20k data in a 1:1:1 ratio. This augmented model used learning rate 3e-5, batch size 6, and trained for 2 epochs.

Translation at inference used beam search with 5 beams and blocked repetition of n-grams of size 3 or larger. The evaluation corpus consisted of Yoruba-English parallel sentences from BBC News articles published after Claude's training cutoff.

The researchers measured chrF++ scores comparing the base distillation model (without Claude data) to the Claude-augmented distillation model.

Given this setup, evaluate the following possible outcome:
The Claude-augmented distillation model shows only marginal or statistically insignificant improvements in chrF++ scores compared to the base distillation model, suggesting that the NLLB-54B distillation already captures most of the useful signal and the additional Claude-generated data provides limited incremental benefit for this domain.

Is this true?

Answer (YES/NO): NO